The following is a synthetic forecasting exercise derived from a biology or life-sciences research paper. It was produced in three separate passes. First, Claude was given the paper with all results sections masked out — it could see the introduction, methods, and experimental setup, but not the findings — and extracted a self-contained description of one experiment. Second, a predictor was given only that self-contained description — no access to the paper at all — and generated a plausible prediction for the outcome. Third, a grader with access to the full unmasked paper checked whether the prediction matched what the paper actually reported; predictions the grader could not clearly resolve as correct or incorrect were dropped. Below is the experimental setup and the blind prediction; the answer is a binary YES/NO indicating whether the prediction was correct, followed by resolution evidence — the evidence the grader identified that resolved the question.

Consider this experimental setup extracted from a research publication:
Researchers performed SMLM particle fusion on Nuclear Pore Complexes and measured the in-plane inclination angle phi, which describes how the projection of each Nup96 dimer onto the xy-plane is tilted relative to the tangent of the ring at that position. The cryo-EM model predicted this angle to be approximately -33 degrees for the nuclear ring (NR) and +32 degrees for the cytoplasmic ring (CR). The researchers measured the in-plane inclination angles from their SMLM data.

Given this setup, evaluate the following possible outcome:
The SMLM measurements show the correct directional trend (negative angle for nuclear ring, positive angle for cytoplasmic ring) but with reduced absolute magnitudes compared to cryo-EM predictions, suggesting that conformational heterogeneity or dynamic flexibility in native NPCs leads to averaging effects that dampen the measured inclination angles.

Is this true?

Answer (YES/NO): YES